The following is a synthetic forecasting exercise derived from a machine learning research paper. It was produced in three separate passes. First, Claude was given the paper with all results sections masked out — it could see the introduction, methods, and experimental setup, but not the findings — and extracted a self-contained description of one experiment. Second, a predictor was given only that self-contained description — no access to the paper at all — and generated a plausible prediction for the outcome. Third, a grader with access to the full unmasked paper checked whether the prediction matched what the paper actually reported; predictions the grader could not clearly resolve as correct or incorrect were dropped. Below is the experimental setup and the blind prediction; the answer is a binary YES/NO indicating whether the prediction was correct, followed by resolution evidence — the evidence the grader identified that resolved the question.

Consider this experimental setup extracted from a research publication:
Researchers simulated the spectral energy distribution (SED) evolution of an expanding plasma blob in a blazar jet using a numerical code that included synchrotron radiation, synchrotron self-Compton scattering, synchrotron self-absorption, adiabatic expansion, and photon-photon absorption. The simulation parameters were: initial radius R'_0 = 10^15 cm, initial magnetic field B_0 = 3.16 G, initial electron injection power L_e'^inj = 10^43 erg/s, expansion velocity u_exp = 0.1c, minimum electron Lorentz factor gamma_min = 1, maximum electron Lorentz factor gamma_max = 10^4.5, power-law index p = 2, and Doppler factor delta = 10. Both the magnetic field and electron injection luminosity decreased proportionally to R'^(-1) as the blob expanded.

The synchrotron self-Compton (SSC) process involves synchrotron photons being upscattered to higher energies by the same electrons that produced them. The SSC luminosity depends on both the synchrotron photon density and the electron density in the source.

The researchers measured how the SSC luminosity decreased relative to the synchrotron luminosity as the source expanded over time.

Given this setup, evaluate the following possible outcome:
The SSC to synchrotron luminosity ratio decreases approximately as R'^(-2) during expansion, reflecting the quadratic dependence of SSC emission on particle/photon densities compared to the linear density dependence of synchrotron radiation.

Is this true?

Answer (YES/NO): YES